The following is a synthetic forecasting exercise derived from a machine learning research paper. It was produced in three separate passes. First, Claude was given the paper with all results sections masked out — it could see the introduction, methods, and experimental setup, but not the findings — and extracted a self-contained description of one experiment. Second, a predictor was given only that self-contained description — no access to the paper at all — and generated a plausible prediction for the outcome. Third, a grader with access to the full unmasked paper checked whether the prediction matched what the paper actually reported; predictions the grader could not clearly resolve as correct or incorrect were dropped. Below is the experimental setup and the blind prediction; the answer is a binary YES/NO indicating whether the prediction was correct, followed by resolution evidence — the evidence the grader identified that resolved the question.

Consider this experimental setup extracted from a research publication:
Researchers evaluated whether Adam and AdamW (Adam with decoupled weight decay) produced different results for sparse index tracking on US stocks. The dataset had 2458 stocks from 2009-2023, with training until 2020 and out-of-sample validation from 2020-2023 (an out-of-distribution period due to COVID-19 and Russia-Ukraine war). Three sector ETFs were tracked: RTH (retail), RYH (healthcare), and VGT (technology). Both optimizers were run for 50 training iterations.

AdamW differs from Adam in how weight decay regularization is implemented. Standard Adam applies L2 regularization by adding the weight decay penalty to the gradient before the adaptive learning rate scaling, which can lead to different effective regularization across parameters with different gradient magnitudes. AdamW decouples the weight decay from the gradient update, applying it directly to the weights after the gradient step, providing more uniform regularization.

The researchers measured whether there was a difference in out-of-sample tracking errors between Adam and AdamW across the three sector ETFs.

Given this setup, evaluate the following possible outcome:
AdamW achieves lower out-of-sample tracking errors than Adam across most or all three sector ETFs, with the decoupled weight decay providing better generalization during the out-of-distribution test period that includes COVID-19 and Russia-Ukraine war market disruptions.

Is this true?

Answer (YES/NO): NO